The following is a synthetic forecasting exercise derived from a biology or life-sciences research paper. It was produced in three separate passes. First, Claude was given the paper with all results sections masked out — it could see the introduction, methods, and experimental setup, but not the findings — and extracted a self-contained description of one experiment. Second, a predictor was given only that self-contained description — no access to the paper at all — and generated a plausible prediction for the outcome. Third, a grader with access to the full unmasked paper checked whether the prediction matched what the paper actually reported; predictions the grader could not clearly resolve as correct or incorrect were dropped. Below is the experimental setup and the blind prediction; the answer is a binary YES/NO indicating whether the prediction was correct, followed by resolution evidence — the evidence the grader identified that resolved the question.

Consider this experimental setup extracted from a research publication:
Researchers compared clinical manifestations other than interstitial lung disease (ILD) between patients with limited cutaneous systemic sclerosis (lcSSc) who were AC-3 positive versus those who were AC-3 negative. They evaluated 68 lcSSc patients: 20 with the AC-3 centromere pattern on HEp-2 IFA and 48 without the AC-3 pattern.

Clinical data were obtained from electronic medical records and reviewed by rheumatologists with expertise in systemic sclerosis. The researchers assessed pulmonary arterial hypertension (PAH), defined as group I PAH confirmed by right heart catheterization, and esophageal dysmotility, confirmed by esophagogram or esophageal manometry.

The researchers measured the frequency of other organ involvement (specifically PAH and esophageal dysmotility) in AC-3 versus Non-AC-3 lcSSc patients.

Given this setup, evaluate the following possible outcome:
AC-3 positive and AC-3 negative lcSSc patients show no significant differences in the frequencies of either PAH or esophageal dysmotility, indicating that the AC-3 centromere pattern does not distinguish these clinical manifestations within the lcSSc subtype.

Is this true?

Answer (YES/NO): YES